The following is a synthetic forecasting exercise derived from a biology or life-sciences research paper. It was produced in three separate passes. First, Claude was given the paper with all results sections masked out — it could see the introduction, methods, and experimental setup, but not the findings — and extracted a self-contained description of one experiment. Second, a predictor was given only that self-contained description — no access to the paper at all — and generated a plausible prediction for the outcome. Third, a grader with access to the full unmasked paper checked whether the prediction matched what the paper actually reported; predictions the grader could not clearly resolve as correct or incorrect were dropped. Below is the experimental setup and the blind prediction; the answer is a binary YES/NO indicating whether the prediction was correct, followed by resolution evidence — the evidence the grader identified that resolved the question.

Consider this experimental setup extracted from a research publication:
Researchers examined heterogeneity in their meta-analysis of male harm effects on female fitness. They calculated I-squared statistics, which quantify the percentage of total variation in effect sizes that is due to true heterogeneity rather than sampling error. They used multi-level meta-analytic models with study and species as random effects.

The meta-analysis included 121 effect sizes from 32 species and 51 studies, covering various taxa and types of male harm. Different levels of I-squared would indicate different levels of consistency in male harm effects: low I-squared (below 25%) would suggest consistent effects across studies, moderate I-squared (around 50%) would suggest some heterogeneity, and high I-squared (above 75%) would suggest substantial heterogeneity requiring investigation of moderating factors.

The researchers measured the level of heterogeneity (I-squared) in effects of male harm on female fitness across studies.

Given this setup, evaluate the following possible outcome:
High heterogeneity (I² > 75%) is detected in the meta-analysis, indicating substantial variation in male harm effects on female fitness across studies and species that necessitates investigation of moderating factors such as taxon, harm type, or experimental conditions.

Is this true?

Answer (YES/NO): YES